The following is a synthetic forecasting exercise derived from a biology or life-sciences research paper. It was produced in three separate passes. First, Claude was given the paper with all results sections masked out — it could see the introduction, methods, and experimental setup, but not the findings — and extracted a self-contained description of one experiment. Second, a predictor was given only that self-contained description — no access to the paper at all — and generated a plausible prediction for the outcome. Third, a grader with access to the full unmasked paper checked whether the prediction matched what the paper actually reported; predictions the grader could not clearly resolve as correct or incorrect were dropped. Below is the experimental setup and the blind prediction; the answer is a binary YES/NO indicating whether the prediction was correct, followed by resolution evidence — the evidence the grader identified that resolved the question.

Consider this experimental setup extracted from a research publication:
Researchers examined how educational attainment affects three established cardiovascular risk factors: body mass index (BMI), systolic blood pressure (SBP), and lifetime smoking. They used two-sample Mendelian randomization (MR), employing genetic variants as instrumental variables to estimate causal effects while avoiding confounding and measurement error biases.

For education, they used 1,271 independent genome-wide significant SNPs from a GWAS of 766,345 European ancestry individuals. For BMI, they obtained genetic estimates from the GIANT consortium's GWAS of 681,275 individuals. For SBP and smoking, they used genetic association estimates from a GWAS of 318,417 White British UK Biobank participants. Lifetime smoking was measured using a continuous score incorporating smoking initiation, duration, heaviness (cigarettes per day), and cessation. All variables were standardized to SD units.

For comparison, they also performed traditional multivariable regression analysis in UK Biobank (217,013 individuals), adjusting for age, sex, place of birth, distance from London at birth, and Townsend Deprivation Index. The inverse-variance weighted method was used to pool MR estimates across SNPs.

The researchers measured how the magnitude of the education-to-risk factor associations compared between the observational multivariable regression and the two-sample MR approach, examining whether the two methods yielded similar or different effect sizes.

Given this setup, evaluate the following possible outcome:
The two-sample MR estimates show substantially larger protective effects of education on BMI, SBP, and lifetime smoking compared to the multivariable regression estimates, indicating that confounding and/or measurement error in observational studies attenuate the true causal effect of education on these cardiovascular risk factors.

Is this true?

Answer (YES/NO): YES